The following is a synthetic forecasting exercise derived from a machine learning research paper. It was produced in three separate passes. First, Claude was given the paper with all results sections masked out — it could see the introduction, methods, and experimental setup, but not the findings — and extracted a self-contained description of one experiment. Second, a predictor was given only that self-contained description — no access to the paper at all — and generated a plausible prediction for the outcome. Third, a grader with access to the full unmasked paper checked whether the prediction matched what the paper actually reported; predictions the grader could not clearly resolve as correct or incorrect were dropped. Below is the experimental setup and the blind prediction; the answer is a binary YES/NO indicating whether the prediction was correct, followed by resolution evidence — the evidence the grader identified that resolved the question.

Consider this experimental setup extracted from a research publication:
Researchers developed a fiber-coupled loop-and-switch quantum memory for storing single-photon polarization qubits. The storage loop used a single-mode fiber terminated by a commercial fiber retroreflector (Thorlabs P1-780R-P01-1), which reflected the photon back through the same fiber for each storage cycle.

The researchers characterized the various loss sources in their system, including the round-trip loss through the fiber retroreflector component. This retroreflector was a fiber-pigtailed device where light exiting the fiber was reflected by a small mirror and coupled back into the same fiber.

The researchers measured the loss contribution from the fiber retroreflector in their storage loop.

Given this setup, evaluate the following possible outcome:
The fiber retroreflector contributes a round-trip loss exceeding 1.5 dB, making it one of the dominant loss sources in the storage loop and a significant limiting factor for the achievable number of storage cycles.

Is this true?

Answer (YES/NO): NO